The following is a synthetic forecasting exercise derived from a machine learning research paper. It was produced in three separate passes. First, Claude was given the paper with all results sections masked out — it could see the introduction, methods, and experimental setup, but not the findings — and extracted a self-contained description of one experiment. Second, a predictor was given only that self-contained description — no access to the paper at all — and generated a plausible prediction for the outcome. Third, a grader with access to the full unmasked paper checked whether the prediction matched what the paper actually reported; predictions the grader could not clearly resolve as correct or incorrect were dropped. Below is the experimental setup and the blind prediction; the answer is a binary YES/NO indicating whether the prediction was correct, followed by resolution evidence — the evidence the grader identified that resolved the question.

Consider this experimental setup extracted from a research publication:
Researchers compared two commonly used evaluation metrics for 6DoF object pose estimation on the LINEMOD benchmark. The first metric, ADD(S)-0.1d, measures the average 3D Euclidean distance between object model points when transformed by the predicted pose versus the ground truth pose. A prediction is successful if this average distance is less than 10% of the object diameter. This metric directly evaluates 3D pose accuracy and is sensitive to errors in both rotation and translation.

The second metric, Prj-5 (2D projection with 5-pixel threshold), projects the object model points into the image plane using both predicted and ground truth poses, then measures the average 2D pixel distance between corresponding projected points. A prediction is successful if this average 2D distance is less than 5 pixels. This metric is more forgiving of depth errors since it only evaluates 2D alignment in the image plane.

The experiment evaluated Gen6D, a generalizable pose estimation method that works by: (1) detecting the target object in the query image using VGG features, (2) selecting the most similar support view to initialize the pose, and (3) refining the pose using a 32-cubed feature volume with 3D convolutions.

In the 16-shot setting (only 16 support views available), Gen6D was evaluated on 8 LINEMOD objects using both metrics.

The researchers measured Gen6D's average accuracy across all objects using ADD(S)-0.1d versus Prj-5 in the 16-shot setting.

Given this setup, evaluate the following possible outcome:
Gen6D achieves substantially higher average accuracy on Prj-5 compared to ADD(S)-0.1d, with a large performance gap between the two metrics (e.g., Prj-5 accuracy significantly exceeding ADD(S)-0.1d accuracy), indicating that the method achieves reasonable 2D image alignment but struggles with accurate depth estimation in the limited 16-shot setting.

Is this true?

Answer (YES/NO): YES